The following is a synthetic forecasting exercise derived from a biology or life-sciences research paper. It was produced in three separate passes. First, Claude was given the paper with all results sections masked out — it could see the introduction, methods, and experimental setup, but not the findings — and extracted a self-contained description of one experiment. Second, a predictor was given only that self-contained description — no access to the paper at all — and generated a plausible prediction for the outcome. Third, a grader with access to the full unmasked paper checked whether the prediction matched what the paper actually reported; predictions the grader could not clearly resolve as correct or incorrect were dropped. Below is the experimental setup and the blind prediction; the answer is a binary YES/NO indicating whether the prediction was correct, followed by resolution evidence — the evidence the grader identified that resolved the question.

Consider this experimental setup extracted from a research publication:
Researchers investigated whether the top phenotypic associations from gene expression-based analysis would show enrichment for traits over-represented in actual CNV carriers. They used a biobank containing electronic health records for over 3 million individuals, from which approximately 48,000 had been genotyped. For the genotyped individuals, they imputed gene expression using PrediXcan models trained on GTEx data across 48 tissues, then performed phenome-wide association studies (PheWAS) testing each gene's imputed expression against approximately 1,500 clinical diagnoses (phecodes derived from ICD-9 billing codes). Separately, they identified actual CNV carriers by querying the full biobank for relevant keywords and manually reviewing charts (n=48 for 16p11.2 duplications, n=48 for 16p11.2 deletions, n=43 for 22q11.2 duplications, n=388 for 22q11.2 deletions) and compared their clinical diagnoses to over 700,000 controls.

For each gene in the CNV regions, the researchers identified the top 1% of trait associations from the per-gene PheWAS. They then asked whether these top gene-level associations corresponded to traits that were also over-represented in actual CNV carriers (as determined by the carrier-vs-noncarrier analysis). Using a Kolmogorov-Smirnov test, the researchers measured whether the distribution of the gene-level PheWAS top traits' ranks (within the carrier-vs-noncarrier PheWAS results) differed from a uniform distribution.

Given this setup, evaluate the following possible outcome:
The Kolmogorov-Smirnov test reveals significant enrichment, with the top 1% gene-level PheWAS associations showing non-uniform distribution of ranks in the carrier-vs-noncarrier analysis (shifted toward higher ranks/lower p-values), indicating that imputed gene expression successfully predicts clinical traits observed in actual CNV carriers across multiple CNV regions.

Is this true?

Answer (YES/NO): NO